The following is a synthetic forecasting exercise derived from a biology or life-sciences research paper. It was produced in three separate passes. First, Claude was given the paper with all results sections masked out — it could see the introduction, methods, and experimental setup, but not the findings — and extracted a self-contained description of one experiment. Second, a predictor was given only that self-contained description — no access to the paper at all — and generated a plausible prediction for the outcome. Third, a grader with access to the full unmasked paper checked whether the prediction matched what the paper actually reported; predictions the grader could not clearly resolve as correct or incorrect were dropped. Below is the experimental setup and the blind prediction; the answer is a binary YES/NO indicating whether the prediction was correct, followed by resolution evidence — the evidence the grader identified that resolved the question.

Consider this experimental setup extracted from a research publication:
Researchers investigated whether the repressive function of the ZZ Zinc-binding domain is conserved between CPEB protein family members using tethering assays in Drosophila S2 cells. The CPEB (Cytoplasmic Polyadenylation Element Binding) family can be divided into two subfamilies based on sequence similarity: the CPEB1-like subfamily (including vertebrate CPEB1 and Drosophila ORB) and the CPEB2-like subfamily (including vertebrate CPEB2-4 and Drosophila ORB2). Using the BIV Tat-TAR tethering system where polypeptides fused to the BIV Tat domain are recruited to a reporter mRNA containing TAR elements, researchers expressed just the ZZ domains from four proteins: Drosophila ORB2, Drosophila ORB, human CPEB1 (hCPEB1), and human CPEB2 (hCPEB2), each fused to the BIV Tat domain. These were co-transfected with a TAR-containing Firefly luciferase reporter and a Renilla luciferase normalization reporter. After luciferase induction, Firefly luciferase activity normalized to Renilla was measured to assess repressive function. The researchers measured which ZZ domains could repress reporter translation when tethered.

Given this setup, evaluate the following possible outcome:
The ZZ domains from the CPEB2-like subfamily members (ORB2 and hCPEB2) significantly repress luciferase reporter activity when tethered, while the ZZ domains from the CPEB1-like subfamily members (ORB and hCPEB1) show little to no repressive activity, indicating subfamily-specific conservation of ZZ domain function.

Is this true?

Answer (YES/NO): YES